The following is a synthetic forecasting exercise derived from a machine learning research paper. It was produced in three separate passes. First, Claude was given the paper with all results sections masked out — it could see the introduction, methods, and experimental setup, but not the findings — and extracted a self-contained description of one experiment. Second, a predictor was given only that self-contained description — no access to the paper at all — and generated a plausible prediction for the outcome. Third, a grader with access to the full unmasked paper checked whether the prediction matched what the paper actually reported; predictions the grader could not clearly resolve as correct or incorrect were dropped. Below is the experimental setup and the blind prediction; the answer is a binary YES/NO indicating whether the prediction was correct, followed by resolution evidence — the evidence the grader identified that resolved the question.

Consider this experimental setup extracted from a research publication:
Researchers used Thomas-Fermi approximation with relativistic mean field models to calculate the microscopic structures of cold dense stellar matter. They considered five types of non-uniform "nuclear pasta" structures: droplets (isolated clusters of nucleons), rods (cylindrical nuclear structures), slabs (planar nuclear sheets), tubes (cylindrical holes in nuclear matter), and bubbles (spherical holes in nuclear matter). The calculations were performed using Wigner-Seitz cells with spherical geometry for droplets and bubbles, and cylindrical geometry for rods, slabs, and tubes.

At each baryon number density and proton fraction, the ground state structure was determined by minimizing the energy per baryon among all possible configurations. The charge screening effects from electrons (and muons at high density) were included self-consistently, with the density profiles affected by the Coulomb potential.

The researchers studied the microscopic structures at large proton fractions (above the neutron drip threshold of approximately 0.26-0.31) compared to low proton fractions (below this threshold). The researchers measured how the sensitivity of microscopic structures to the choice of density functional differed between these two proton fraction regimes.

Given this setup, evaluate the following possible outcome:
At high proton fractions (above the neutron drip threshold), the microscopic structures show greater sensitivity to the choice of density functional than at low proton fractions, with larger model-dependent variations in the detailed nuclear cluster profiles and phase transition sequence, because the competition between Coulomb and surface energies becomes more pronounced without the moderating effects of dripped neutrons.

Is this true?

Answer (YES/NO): NO